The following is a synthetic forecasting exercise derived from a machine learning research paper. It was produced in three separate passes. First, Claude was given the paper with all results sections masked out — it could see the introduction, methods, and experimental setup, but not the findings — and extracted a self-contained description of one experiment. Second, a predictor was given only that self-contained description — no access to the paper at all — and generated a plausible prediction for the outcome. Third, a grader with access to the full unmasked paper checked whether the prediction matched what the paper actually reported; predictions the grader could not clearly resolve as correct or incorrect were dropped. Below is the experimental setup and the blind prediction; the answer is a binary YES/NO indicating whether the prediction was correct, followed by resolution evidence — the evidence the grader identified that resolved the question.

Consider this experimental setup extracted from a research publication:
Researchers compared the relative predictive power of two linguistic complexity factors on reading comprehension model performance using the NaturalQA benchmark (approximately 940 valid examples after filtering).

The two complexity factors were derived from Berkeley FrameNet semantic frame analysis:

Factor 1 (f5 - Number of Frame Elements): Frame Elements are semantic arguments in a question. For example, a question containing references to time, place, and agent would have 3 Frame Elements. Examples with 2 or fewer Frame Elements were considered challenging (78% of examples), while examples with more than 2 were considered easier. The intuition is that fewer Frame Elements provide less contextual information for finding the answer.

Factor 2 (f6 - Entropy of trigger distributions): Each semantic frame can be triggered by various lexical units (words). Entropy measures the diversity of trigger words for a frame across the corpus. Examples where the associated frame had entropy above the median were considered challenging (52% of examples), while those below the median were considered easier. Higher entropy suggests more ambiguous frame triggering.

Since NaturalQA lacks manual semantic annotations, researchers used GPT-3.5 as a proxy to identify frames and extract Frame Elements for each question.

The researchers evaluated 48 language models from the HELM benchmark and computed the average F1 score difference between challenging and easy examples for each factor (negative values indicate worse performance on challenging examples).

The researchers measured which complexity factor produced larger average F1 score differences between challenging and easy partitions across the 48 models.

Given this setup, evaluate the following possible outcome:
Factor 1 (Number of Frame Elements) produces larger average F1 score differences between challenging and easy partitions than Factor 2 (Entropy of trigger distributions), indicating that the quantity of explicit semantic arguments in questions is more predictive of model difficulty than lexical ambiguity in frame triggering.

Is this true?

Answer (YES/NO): YES